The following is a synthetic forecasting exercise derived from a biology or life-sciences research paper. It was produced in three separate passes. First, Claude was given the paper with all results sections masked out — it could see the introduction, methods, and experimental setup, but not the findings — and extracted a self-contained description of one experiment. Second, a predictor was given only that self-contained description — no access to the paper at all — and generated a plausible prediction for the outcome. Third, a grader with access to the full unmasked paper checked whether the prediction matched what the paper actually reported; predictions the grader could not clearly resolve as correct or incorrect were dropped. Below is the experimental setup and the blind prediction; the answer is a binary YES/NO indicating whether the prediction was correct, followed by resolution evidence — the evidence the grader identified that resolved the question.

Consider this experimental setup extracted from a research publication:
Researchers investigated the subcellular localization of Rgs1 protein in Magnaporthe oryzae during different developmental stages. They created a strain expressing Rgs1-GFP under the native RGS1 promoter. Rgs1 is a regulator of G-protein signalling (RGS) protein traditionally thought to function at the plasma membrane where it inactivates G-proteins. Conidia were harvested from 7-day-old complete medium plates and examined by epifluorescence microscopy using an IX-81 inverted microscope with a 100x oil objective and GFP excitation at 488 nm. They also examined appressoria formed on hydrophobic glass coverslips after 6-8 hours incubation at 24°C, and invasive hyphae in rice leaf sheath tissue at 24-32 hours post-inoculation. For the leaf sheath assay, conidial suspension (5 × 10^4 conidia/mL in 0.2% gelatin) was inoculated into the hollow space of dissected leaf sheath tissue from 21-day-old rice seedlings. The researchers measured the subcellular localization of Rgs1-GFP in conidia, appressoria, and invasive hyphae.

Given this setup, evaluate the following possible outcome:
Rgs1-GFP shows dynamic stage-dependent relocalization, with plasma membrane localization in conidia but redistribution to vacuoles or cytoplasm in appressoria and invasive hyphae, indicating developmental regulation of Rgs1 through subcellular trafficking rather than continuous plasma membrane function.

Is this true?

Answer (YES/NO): NO